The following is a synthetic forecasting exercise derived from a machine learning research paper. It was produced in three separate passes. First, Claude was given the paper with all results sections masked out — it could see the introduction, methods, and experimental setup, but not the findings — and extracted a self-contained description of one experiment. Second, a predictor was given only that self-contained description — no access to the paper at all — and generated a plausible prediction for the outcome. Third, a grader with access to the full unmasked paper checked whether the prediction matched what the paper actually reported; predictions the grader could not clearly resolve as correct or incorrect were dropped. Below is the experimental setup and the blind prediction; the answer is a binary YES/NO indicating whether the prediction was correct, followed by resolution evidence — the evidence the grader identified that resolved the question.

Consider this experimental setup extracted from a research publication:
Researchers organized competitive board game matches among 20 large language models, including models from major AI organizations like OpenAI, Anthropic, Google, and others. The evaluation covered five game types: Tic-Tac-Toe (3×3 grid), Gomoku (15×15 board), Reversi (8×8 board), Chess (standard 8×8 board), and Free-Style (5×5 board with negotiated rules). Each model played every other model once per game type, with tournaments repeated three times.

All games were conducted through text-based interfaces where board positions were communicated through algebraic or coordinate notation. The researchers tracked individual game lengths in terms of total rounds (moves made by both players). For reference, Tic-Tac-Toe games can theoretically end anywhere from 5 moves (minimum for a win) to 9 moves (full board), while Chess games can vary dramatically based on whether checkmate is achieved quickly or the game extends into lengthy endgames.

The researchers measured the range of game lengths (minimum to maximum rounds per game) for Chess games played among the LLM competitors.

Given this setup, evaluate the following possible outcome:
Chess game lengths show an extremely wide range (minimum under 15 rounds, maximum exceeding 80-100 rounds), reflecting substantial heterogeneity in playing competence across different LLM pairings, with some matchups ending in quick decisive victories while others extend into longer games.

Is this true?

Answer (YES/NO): YES